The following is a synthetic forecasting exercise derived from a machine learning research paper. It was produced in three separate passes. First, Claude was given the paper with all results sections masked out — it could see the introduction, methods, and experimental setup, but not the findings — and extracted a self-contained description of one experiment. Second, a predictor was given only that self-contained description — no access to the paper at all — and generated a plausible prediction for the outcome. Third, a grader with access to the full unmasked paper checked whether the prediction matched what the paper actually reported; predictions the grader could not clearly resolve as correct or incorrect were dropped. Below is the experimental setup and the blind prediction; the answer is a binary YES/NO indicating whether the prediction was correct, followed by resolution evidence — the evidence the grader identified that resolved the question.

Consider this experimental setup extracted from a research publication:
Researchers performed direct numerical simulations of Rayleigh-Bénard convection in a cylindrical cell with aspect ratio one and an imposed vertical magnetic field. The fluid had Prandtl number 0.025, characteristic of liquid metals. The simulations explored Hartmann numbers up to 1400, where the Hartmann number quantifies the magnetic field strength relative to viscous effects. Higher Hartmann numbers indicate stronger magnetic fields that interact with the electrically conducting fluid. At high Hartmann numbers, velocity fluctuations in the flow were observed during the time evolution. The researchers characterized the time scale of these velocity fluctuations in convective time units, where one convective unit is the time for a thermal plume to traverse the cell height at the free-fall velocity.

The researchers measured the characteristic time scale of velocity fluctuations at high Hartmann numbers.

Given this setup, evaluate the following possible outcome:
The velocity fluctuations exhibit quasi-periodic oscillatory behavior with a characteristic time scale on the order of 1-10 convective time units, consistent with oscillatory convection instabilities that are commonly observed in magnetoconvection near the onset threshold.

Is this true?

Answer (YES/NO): NO